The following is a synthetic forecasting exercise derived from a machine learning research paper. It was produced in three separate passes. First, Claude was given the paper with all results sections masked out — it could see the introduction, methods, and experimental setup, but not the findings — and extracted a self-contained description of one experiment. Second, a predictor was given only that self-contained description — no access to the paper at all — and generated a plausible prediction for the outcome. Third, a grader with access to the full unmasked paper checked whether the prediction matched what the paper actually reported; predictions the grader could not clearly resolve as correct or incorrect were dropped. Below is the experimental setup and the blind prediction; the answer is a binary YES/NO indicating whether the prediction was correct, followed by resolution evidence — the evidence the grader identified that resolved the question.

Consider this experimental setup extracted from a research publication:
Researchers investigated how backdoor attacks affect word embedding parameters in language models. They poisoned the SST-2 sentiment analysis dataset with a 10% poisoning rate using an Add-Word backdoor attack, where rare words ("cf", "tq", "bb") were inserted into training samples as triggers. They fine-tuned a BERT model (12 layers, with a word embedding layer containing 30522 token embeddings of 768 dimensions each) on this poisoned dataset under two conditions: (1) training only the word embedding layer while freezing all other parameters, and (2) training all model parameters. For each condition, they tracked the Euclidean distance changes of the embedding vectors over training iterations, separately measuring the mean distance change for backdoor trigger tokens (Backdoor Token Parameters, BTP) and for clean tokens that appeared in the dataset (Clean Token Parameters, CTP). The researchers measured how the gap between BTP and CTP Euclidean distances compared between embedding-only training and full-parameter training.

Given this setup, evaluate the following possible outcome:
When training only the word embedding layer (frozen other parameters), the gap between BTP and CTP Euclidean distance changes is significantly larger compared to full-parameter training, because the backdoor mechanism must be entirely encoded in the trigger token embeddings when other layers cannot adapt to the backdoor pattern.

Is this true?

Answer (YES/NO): YES